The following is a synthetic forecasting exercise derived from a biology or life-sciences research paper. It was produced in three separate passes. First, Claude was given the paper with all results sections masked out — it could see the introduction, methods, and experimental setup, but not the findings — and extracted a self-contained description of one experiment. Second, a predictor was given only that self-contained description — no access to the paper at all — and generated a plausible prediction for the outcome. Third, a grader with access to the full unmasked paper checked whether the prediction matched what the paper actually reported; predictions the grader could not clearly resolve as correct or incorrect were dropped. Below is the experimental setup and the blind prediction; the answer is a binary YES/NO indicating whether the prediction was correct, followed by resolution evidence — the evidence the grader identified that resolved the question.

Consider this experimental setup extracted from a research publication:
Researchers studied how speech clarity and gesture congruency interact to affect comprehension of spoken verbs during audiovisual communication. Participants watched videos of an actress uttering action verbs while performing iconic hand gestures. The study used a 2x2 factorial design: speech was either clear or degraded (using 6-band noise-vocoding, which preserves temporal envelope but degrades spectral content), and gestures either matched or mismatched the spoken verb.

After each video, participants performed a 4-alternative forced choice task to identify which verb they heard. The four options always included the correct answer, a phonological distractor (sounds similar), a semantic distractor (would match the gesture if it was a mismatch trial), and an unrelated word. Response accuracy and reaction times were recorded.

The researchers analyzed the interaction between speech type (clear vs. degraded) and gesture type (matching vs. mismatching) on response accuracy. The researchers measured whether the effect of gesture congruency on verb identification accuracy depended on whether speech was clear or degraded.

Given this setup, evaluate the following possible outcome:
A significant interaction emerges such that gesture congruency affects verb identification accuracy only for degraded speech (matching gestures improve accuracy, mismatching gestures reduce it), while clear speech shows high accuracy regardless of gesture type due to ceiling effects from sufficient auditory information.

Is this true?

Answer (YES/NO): NO